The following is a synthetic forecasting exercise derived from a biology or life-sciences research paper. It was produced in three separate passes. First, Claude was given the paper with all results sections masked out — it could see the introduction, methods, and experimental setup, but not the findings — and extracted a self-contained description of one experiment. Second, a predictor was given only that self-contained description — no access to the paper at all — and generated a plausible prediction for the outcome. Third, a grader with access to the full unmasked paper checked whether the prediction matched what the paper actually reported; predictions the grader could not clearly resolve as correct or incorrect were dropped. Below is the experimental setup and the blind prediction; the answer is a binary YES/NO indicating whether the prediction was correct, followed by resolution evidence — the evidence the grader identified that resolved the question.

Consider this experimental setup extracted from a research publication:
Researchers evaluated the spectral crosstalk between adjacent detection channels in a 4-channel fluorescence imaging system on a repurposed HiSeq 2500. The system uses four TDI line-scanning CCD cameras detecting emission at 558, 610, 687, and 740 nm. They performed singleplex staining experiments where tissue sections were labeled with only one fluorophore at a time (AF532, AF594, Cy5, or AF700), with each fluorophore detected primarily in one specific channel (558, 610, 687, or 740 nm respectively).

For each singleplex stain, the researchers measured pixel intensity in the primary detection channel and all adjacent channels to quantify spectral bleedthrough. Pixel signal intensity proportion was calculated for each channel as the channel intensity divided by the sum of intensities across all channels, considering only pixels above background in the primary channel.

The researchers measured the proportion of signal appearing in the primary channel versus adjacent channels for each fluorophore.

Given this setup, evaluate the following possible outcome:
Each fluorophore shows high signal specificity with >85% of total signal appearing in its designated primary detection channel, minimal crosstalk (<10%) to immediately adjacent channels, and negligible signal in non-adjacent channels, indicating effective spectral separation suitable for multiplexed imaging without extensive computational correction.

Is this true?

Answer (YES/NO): NO